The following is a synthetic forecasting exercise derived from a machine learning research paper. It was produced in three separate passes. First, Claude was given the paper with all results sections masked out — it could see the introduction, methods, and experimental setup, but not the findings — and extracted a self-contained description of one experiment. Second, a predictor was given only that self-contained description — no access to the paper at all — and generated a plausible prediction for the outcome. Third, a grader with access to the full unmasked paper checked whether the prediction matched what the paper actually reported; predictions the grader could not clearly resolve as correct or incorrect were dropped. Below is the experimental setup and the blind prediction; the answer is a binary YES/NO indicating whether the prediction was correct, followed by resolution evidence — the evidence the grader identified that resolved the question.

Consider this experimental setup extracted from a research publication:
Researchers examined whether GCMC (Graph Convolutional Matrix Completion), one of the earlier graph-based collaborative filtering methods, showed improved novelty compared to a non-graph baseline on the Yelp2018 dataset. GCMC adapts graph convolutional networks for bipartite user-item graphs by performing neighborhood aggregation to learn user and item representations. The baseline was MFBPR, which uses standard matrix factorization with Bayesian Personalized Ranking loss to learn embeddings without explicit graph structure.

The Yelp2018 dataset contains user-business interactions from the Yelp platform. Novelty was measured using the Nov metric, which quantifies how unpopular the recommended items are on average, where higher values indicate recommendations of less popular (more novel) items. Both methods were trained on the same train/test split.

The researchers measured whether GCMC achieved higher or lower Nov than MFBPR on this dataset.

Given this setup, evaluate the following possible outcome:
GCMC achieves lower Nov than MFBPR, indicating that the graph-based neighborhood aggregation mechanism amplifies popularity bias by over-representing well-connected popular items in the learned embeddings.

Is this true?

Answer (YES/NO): NO